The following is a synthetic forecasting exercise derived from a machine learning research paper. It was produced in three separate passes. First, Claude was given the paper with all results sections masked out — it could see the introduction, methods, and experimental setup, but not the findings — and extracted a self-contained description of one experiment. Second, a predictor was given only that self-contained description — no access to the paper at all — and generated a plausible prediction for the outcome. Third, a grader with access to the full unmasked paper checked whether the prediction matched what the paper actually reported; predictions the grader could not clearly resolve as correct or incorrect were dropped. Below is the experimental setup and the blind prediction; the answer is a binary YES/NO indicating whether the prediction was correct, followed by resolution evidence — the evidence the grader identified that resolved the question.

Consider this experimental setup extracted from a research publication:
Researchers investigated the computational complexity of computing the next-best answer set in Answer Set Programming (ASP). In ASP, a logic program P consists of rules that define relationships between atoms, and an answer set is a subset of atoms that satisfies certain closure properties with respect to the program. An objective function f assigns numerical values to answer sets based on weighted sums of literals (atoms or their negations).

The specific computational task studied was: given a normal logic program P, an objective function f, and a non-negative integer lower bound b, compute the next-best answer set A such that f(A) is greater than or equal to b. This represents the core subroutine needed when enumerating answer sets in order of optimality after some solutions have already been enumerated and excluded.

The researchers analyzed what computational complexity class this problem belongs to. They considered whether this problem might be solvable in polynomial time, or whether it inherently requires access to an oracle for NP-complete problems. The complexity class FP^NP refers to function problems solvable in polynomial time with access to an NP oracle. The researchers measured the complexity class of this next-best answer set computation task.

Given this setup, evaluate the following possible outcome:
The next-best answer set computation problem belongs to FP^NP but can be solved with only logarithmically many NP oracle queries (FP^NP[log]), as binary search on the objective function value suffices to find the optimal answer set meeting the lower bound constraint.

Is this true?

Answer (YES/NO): NO